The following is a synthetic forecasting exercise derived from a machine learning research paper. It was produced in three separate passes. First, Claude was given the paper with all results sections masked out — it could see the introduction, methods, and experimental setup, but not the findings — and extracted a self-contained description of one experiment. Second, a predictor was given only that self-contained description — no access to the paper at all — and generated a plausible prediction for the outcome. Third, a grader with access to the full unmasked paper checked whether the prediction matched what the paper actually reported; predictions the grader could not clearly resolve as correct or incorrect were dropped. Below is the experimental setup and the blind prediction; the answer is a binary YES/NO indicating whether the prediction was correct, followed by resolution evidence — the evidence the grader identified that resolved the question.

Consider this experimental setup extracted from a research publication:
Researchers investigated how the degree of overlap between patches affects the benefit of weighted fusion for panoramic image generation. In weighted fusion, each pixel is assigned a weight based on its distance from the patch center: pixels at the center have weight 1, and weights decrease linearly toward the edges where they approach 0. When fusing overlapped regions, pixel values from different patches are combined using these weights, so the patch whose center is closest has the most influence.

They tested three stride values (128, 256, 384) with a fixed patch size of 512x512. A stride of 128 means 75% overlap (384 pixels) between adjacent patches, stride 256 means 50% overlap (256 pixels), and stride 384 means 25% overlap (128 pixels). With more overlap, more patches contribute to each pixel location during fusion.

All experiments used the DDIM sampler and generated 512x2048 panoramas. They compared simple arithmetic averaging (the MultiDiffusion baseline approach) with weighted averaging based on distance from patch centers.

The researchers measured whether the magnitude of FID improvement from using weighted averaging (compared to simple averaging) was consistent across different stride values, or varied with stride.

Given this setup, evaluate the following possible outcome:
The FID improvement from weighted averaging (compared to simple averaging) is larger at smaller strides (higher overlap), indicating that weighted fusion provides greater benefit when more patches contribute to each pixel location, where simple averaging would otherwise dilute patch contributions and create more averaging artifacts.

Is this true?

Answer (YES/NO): YES